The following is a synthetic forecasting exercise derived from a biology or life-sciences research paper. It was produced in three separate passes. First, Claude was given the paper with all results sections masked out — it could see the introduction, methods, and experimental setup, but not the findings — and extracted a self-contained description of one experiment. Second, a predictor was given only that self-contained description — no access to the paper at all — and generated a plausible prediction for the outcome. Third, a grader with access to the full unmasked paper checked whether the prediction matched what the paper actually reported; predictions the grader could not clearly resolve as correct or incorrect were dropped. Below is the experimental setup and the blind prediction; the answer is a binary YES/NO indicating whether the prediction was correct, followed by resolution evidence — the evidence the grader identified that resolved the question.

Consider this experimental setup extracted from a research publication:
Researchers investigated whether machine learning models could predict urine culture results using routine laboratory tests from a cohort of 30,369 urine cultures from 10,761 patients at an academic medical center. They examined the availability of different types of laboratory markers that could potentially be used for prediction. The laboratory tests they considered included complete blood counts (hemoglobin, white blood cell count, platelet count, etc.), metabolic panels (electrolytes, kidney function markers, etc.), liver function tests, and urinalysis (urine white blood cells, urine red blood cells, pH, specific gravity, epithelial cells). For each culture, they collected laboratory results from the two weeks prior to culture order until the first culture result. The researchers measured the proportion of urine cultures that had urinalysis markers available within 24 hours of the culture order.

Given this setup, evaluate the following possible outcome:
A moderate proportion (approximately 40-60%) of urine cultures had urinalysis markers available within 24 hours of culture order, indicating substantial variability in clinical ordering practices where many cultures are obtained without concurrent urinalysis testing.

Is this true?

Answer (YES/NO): NO